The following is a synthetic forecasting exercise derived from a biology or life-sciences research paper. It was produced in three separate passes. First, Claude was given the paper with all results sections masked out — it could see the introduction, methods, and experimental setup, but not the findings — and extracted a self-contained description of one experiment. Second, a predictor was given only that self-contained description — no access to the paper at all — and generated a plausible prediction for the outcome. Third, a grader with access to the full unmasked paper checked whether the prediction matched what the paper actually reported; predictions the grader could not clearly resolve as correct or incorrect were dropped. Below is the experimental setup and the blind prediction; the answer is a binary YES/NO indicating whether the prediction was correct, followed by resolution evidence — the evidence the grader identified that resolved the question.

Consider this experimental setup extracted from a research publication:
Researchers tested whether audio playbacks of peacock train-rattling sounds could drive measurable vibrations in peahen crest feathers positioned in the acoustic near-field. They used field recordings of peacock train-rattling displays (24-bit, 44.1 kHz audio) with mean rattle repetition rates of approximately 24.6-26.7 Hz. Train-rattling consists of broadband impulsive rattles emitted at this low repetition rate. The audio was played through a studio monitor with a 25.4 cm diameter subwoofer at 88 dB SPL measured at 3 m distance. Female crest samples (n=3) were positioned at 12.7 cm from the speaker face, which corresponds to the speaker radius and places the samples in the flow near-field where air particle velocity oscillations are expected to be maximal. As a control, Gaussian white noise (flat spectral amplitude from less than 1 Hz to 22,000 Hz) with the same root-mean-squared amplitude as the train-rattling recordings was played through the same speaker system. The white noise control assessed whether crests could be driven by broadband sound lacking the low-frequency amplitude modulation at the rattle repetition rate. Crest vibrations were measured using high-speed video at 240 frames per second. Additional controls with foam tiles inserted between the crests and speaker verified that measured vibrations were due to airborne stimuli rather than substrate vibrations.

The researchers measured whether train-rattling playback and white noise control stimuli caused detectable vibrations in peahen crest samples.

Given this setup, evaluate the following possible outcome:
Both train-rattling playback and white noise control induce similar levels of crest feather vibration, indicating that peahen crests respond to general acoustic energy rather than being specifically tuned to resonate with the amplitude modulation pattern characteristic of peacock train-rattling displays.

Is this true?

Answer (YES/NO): NO